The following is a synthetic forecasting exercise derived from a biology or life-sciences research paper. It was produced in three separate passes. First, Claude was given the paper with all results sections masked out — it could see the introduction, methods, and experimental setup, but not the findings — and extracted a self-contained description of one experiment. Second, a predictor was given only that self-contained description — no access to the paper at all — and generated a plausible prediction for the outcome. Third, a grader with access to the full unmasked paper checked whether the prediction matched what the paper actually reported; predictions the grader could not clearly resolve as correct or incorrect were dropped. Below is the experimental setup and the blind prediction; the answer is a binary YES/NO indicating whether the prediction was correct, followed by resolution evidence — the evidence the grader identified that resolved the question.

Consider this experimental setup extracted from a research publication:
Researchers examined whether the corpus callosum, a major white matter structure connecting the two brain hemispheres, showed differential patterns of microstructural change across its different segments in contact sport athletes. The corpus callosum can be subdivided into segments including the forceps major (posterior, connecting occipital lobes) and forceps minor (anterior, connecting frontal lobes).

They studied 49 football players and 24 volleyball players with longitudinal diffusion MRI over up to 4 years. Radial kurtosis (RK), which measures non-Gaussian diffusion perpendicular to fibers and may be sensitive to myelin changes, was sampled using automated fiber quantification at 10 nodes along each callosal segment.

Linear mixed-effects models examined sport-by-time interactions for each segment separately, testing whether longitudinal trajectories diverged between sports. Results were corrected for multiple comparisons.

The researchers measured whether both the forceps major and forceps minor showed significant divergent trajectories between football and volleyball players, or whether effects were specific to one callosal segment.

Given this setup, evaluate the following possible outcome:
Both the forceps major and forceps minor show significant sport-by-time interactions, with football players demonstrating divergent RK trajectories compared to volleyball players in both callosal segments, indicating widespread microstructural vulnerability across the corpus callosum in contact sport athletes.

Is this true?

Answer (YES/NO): NO